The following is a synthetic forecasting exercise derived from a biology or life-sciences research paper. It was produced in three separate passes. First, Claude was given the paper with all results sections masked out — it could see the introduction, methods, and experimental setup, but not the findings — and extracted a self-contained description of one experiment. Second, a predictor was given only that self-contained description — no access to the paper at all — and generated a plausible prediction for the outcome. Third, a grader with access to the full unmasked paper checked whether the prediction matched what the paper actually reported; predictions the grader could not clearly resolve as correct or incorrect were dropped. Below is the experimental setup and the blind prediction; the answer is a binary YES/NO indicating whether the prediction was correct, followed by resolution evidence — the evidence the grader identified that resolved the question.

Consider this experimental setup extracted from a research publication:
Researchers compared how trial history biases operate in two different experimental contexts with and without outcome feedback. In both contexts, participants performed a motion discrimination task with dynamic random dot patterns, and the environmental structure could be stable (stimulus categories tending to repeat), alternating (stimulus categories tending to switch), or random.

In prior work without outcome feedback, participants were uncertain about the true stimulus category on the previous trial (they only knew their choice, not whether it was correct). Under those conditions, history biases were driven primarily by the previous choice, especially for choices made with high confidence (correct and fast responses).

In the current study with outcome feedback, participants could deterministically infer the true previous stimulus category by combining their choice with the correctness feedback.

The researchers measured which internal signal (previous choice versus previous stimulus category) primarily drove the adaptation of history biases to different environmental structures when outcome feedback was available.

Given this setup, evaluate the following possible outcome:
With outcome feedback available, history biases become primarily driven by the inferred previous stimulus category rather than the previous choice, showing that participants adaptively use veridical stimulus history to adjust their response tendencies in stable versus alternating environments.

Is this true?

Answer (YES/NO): YES